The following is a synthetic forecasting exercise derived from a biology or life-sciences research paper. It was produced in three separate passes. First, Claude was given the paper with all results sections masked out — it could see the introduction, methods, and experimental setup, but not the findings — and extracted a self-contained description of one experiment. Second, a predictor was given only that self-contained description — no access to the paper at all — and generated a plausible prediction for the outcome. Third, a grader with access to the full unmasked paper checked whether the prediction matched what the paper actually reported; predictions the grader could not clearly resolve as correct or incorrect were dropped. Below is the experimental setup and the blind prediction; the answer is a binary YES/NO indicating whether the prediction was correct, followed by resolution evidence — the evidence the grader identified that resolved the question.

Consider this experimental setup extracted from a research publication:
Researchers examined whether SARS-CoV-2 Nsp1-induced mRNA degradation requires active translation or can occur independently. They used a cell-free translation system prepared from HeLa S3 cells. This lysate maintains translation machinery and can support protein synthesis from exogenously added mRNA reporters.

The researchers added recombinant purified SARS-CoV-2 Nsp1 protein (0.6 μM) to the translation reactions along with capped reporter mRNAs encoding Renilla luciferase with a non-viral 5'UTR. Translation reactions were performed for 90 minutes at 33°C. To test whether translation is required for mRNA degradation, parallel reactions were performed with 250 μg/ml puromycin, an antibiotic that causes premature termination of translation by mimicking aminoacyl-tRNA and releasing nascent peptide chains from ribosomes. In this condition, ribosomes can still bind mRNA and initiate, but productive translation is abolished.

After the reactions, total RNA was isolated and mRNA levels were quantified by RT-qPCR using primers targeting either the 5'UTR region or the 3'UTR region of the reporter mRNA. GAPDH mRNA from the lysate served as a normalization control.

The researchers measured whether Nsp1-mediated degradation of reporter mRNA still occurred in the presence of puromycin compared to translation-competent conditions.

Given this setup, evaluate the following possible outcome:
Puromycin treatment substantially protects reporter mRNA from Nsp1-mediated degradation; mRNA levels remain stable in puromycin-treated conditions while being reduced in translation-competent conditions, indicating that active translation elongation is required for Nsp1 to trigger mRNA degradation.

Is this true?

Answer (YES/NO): NO